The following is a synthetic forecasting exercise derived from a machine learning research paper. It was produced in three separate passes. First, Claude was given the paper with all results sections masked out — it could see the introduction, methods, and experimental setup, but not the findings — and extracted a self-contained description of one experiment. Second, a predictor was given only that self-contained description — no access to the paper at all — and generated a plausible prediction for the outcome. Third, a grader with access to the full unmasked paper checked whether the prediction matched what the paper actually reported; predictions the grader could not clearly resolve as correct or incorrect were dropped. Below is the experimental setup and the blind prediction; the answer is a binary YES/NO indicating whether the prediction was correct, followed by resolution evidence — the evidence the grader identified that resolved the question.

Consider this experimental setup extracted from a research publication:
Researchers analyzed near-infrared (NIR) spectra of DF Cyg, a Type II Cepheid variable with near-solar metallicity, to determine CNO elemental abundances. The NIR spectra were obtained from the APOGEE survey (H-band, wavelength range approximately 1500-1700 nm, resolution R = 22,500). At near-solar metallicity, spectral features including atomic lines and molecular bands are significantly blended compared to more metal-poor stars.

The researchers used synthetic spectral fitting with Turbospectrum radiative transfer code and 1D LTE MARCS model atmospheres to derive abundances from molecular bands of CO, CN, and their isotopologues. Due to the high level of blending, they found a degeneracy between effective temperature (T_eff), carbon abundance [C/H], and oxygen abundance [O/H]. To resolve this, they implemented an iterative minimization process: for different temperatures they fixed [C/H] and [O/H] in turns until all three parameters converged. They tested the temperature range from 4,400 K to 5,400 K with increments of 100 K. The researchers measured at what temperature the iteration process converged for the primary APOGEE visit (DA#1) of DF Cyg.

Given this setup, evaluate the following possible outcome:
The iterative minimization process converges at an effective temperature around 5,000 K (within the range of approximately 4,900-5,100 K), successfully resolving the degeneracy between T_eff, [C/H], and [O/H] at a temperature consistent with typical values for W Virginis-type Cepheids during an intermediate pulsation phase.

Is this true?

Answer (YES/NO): NO